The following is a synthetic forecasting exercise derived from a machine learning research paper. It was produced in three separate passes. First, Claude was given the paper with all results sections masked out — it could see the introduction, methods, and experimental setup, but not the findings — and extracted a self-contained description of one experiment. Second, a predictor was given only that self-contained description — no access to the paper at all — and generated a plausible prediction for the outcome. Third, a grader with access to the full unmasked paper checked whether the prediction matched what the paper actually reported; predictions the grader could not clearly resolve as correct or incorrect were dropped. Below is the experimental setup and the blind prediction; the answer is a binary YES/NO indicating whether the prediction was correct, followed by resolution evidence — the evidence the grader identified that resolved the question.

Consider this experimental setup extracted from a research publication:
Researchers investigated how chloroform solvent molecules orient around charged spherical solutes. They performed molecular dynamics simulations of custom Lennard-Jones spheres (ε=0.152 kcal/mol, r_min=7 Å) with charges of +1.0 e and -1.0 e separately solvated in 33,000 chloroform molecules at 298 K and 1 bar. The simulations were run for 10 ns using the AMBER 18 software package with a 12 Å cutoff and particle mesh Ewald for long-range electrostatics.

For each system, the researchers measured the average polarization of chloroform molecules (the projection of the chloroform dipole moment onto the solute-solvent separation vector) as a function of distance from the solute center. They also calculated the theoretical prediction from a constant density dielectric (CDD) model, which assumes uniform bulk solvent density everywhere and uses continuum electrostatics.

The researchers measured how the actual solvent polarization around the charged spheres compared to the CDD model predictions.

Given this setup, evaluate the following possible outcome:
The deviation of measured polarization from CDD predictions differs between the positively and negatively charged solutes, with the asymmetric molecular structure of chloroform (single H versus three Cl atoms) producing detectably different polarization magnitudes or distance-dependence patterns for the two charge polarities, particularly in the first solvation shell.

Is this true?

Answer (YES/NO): YES